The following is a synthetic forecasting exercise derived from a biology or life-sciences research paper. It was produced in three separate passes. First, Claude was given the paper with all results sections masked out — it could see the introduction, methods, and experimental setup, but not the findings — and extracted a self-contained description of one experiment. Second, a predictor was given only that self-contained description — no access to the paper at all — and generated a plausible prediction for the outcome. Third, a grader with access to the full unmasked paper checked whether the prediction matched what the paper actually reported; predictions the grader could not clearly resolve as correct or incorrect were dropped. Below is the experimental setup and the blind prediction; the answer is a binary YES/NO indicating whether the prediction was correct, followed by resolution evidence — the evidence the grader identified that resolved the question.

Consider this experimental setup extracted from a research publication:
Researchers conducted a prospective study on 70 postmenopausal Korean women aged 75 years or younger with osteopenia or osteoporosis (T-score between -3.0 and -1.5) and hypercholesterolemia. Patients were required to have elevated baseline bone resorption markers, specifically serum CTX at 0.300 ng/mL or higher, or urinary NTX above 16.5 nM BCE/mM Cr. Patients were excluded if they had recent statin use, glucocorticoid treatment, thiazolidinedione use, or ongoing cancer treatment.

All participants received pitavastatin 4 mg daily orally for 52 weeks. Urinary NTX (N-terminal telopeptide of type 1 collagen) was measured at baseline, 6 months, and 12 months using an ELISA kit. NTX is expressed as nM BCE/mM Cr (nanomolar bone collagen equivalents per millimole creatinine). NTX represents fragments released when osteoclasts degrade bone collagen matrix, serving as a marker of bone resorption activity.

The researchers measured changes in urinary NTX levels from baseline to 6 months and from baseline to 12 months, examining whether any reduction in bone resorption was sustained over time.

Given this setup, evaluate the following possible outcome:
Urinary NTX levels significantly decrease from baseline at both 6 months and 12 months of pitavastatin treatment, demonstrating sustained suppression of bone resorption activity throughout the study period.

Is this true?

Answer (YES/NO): NO